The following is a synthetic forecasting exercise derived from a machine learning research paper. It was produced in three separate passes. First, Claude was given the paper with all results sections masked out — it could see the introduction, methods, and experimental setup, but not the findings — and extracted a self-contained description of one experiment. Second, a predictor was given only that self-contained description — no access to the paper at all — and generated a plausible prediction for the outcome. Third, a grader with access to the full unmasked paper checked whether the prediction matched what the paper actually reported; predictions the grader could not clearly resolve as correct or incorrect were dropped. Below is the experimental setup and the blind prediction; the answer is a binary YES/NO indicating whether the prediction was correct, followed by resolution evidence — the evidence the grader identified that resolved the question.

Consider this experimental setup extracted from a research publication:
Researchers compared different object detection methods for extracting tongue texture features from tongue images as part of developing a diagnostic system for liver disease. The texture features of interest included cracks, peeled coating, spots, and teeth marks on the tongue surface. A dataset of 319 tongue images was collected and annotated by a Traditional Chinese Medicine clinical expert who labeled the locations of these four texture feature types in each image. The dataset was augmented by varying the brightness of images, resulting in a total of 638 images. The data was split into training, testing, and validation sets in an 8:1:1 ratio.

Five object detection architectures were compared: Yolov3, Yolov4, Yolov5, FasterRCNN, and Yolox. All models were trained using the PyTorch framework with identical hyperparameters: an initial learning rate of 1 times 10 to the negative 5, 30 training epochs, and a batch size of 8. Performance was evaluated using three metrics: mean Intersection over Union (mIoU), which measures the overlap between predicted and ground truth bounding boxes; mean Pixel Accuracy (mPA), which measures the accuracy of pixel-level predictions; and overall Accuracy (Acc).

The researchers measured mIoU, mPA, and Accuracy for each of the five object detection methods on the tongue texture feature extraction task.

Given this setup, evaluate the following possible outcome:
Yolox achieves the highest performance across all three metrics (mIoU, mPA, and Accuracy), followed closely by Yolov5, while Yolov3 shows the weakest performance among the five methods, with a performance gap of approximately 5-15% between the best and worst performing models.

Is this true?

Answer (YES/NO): NO